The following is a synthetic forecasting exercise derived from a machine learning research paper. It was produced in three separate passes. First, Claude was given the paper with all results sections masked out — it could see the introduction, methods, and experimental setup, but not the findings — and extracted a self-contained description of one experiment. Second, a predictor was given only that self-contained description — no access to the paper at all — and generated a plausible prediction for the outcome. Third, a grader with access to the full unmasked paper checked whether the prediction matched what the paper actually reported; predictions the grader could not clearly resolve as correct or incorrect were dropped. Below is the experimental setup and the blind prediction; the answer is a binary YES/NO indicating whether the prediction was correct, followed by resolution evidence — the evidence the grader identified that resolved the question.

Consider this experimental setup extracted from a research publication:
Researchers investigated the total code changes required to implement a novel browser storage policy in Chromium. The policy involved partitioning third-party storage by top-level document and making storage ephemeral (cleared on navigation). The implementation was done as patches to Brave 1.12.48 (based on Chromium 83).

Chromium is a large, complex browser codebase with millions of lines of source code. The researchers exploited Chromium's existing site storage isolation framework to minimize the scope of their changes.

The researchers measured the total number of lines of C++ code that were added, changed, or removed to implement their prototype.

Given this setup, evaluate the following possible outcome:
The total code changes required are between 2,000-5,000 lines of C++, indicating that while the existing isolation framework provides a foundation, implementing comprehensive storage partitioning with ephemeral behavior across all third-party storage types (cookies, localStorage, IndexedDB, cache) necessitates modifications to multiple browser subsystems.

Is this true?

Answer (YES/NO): NO